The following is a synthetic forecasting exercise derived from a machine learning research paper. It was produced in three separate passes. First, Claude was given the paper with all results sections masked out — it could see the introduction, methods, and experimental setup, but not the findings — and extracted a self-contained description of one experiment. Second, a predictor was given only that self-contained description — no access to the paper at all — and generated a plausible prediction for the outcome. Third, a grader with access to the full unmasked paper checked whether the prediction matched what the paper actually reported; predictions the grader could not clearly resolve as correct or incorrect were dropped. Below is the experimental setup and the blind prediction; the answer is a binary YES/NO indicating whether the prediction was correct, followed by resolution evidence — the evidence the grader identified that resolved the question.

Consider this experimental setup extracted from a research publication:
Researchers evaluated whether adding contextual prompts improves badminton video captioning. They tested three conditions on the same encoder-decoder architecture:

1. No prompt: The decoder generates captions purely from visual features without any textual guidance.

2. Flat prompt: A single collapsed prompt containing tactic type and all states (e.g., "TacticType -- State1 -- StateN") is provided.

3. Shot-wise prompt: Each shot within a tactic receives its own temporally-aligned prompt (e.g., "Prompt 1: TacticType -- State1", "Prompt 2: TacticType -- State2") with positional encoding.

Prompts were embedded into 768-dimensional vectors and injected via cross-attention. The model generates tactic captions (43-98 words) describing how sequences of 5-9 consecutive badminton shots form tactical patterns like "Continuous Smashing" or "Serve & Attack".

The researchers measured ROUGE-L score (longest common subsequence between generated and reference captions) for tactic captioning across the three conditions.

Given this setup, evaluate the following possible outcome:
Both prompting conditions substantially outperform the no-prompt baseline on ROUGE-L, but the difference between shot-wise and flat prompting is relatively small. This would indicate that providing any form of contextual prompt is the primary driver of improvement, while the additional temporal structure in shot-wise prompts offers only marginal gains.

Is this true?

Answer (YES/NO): NO